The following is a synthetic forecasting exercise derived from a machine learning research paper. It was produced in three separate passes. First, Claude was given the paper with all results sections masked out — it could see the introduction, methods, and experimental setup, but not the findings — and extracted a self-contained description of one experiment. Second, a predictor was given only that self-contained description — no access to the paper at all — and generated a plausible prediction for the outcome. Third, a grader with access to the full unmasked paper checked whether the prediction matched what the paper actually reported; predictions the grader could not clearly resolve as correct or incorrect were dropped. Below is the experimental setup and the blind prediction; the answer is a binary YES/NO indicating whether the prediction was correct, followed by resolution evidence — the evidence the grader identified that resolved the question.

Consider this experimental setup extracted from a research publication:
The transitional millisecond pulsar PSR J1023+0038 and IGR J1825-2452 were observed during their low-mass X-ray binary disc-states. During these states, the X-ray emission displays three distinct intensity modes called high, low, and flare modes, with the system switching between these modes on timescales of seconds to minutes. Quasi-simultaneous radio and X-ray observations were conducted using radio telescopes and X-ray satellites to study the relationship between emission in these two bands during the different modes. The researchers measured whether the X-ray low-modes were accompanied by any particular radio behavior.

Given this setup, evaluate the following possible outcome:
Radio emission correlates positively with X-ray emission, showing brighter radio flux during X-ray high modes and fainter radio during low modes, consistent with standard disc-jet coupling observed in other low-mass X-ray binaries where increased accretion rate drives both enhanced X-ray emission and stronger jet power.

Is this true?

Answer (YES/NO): NO